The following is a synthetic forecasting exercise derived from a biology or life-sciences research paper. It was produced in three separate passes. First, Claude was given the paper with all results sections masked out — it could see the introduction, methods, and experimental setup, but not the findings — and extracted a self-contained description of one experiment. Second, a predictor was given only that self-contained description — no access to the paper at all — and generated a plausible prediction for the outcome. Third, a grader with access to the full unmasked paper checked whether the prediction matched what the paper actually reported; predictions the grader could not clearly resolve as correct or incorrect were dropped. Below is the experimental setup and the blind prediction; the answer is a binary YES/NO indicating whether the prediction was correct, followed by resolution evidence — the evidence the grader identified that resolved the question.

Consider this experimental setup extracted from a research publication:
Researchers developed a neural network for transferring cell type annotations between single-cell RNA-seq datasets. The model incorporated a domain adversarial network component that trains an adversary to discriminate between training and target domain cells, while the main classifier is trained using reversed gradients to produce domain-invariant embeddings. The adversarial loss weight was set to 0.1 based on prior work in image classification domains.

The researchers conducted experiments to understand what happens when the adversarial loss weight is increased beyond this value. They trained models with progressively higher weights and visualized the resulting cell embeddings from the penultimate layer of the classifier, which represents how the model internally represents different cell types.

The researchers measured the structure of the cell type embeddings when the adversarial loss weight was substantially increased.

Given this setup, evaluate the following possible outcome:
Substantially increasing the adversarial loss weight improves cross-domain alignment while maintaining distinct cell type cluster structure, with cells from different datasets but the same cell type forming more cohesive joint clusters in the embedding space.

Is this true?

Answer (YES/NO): NO